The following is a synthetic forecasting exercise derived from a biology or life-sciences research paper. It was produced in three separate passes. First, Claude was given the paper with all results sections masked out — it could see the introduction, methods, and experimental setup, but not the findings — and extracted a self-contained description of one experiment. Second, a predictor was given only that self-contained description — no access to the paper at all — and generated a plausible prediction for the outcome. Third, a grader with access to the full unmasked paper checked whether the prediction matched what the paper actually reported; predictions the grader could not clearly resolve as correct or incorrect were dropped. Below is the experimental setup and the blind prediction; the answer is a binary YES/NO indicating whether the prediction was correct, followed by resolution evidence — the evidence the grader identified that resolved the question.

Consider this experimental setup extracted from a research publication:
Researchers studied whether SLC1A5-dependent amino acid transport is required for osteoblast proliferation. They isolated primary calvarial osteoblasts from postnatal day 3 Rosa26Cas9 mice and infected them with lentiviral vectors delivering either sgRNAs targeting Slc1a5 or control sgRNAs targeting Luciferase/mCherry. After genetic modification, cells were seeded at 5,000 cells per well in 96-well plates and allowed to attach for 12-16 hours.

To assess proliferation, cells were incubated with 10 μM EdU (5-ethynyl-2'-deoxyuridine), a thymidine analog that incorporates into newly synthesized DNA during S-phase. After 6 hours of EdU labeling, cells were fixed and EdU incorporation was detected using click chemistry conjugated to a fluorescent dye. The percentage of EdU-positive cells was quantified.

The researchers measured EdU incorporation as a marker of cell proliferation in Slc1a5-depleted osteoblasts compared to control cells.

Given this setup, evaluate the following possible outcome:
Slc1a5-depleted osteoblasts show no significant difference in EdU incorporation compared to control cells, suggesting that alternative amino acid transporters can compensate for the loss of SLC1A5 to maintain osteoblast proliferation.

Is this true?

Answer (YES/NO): NO